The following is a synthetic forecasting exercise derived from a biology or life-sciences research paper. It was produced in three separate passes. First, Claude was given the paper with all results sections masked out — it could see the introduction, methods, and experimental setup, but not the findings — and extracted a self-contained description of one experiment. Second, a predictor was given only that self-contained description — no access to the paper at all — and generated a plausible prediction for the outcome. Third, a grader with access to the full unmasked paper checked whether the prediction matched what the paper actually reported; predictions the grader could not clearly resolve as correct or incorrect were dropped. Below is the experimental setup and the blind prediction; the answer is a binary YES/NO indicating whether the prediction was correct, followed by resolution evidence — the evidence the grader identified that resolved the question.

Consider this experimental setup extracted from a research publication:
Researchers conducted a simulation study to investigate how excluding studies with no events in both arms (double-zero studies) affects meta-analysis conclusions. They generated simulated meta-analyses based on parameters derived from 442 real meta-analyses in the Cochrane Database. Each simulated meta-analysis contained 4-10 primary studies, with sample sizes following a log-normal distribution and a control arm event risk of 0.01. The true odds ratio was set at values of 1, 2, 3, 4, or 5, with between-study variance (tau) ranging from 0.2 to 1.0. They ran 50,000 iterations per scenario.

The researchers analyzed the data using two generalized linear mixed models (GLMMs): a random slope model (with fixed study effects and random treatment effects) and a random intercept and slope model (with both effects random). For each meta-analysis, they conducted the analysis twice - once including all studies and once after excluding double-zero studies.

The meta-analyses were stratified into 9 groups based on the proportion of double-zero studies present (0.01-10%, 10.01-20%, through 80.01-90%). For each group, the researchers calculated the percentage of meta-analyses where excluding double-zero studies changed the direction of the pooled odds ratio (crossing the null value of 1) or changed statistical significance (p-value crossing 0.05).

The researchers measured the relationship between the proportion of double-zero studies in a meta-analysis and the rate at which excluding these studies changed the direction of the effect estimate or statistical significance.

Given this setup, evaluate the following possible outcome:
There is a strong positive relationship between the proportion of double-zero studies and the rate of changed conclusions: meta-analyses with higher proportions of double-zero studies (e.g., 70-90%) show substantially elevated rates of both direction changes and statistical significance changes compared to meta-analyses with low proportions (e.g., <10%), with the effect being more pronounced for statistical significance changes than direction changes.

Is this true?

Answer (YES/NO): NO